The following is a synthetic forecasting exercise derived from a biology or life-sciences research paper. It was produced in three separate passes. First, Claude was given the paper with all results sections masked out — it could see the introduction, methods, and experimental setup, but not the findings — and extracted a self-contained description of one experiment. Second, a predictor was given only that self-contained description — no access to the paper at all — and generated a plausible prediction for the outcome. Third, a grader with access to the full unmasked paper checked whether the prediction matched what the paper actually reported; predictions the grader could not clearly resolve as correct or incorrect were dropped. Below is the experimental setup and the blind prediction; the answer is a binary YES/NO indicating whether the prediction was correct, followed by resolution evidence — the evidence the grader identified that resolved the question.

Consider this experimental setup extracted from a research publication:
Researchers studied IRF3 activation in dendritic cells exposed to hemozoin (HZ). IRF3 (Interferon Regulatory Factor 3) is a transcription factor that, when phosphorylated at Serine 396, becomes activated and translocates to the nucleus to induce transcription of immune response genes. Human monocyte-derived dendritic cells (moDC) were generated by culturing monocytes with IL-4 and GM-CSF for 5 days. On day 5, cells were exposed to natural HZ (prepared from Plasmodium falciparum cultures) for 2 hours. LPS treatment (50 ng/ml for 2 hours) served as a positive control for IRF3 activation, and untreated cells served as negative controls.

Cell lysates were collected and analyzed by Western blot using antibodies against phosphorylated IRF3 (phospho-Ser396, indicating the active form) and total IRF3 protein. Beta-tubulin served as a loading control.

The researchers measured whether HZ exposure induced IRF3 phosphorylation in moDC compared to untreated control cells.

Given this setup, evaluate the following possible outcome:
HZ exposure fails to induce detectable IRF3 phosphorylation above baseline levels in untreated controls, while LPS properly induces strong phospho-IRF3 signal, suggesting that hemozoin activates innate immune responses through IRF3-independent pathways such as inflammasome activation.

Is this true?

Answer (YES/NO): NO